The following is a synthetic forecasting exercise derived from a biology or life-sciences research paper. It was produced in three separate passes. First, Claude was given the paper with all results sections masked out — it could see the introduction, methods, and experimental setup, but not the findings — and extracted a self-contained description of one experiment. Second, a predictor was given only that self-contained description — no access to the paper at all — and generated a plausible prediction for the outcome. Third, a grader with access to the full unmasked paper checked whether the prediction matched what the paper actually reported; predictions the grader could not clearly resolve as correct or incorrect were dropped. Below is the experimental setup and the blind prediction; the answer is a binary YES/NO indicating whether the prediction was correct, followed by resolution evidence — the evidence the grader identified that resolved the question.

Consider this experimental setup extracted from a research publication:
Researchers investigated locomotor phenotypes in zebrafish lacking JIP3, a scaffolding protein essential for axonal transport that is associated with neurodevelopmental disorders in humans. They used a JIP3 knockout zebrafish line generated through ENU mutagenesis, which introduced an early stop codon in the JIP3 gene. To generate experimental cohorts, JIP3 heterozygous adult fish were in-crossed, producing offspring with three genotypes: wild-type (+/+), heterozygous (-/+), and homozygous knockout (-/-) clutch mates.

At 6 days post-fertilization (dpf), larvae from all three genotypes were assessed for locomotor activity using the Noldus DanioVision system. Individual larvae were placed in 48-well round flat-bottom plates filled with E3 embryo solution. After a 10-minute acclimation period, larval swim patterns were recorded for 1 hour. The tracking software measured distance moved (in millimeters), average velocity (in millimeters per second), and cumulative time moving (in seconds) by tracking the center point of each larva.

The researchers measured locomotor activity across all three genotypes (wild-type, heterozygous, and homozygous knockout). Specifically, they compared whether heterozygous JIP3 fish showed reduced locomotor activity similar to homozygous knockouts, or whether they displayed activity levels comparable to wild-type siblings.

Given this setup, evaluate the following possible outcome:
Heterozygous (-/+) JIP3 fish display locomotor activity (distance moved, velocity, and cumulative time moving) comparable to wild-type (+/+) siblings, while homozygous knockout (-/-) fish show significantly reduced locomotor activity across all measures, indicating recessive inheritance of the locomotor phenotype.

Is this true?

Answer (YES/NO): YES